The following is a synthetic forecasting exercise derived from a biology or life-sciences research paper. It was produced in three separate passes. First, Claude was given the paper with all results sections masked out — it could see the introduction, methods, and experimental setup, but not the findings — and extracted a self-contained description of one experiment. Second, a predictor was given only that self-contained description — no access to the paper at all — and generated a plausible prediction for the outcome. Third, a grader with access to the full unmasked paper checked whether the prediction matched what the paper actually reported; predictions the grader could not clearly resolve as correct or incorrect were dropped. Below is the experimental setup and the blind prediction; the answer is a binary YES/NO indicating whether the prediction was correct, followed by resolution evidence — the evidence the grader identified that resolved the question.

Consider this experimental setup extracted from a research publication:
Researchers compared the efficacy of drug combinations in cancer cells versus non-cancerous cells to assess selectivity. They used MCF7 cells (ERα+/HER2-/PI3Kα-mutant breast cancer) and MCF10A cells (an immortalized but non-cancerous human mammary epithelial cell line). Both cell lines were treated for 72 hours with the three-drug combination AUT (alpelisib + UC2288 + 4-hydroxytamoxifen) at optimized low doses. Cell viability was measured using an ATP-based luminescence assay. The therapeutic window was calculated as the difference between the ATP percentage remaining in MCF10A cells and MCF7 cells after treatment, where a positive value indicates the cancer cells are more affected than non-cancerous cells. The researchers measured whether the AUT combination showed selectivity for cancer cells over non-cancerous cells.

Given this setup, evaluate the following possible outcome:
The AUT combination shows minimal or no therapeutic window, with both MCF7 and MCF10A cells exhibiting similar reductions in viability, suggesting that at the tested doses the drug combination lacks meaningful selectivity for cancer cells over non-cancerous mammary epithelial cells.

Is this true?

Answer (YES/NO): NO